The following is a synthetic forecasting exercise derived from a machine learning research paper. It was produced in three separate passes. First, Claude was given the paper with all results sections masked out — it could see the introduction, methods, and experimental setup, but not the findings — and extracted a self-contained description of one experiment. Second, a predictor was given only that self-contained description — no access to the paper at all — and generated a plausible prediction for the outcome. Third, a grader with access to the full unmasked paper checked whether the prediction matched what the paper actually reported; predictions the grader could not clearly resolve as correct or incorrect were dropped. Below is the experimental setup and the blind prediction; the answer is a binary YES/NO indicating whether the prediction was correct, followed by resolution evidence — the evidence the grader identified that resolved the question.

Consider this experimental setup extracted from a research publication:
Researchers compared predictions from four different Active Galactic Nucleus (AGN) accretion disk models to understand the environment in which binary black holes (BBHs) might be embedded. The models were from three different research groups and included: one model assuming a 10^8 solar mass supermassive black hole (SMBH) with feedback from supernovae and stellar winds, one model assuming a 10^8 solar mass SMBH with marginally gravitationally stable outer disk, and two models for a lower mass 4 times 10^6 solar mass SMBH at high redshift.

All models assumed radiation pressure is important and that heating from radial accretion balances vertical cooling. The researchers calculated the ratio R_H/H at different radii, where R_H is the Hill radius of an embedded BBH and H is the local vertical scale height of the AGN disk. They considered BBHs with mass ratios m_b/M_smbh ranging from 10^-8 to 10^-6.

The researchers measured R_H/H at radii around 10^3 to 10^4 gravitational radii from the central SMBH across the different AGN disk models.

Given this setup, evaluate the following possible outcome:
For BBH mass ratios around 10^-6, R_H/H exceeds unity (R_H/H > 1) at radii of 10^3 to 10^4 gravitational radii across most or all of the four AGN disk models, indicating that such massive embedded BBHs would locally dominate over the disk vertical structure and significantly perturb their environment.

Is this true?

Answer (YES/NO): NO